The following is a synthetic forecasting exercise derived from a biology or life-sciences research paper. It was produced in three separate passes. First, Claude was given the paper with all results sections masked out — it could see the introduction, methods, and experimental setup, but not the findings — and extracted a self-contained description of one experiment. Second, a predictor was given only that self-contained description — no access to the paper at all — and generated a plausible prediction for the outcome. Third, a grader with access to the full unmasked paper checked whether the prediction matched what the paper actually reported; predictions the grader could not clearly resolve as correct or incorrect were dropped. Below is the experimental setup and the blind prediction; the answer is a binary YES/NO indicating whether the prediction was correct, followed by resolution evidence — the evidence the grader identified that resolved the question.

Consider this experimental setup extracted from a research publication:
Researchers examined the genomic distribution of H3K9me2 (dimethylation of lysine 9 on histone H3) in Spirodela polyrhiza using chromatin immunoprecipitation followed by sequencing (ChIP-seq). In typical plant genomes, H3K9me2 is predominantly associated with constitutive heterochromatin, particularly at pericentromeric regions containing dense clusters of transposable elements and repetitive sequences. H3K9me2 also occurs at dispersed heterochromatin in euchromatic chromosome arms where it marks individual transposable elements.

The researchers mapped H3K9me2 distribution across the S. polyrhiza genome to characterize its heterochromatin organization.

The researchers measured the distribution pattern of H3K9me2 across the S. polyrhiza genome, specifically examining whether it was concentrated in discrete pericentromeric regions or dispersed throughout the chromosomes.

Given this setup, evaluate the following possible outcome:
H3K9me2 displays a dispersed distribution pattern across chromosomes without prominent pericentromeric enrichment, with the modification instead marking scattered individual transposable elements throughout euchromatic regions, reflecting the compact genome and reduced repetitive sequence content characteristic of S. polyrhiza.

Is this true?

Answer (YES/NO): NO